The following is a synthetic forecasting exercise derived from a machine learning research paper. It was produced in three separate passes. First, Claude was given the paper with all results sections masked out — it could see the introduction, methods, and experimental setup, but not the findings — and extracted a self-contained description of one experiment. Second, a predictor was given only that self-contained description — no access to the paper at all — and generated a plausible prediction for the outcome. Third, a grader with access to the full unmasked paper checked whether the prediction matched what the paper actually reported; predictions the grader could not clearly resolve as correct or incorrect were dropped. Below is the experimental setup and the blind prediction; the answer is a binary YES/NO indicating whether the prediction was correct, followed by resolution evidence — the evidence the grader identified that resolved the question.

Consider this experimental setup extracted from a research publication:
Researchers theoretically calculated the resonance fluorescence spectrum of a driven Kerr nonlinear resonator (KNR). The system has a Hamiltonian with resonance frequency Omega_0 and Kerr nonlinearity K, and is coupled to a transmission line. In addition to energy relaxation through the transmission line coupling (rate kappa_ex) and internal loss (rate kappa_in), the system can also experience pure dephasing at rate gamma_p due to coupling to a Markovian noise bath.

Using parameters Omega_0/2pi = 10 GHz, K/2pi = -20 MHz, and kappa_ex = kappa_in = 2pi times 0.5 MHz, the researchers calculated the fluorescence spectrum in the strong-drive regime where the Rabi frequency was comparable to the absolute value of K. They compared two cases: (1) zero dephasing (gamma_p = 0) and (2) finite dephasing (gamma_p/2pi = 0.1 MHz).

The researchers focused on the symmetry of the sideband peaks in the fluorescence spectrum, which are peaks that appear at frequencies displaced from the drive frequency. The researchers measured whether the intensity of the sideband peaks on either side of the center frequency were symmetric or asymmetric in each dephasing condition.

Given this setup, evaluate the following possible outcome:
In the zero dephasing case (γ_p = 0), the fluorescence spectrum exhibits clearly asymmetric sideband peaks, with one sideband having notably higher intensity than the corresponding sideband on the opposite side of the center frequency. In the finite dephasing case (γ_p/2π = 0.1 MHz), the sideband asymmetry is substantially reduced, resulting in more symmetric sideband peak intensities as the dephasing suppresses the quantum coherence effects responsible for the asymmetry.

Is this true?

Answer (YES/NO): NO